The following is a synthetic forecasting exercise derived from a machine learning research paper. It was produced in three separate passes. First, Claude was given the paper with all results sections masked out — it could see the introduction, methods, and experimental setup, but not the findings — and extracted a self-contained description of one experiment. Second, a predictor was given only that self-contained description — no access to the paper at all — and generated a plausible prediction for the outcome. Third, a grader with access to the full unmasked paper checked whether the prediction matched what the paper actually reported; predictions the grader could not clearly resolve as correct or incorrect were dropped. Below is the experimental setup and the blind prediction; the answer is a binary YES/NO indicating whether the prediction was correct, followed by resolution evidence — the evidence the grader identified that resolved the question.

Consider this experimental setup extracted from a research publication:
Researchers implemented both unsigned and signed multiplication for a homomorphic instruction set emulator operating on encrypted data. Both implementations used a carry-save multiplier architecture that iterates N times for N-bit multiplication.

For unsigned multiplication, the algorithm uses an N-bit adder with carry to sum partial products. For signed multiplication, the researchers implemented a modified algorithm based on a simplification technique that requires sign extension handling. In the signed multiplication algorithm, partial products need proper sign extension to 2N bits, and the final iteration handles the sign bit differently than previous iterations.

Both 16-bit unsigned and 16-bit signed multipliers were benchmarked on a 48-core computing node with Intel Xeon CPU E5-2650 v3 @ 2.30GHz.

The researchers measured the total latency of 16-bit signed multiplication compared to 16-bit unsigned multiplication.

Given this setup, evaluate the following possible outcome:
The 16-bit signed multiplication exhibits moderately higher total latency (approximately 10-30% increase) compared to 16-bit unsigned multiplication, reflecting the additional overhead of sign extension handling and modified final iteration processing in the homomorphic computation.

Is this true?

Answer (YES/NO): YES